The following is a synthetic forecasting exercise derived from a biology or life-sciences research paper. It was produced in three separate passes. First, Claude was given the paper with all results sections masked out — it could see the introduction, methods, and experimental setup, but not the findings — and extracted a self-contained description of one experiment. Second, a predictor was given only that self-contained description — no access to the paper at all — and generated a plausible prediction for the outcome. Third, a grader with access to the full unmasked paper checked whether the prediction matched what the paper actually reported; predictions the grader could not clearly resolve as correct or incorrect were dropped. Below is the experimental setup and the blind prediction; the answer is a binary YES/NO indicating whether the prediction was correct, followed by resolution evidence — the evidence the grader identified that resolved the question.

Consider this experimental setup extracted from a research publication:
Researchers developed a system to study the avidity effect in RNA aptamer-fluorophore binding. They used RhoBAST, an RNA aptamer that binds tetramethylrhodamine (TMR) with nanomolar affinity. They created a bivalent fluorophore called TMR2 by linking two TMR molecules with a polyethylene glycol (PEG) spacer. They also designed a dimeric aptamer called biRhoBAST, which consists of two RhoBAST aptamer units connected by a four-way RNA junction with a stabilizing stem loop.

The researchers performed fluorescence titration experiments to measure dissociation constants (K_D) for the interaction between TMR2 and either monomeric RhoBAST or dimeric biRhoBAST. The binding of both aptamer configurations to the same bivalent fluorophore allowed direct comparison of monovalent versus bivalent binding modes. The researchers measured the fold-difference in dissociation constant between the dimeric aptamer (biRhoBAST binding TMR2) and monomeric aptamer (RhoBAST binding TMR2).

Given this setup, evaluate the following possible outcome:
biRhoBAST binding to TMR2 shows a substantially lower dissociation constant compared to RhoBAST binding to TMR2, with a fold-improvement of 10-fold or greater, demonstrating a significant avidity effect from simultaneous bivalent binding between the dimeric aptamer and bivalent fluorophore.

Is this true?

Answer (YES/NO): YES